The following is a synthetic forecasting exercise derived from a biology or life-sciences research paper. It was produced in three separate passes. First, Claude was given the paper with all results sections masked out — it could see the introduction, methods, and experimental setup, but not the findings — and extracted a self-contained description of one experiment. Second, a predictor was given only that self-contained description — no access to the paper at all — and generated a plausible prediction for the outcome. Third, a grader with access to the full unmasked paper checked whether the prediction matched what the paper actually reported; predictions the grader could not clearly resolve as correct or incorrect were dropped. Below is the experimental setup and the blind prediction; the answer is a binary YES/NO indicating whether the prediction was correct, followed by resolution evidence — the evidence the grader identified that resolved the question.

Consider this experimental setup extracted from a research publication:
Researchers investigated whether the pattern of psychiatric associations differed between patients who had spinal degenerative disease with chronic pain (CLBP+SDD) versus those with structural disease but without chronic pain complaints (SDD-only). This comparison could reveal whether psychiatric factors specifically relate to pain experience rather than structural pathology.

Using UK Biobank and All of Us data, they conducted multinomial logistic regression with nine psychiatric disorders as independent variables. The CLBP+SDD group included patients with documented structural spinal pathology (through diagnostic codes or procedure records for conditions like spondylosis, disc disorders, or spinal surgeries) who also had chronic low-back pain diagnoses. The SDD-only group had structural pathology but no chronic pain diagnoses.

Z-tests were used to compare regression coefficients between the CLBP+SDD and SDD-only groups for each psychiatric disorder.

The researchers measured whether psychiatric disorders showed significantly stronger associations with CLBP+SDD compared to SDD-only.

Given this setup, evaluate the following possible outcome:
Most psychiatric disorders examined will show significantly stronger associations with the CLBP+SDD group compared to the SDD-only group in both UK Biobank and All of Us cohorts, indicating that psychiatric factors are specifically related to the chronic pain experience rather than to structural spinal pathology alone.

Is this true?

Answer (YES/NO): NO